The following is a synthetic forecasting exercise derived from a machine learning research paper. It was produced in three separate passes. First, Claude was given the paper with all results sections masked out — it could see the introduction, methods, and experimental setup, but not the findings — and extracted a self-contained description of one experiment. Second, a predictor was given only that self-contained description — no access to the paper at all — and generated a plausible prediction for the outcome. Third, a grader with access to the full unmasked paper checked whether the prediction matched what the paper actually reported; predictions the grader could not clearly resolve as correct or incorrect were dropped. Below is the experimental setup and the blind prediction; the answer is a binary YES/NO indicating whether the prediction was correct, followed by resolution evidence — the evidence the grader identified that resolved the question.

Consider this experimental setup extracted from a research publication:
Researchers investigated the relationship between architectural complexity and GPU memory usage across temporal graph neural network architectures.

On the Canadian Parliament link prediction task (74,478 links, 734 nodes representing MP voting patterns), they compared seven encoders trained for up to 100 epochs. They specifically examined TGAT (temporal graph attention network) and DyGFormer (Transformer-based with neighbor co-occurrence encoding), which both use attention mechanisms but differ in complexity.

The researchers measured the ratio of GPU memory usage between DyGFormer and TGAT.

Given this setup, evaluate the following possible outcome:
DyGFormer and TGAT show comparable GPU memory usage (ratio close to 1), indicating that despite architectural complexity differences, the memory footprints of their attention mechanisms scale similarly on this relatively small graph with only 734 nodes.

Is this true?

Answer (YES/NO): NO